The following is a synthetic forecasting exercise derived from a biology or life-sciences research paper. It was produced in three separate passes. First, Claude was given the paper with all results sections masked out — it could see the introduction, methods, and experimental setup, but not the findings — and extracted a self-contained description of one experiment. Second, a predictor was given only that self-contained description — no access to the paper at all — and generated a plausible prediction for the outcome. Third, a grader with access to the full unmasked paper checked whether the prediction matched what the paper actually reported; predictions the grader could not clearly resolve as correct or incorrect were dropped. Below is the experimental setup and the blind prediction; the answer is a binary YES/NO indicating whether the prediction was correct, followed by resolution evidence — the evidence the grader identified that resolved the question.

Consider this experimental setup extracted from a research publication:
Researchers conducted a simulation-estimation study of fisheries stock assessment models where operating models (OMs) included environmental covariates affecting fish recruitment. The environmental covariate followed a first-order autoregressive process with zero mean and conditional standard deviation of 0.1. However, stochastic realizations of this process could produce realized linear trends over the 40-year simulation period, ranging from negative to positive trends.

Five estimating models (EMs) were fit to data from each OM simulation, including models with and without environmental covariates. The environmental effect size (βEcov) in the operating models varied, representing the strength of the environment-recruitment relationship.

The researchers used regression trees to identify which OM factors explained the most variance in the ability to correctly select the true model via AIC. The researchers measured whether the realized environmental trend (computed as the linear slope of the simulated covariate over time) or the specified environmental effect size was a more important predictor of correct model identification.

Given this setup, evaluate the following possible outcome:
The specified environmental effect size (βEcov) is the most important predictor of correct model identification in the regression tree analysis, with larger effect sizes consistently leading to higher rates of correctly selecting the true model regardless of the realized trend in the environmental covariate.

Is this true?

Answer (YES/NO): NO